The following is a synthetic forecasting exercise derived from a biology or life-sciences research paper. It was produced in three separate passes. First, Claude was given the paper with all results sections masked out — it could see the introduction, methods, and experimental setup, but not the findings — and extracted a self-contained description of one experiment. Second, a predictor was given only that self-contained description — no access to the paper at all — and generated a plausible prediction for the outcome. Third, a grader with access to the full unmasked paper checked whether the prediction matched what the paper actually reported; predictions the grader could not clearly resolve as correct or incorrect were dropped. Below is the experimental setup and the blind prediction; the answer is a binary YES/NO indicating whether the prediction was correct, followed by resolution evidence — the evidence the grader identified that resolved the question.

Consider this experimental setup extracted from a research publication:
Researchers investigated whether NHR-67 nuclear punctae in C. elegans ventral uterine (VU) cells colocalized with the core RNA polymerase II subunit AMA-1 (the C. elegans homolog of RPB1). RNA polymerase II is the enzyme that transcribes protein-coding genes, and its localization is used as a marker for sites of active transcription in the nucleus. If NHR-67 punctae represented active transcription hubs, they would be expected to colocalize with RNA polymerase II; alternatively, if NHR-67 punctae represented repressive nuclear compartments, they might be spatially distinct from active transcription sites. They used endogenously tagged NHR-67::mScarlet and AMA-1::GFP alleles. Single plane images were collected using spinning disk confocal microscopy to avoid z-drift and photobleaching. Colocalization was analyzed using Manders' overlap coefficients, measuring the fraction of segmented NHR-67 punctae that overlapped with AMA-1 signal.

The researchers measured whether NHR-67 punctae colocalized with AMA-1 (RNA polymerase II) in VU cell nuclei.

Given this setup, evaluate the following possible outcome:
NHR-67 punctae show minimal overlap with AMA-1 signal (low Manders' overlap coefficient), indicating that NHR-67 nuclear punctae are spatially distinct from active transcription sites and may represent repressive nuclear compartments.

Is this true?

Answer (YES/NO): YES